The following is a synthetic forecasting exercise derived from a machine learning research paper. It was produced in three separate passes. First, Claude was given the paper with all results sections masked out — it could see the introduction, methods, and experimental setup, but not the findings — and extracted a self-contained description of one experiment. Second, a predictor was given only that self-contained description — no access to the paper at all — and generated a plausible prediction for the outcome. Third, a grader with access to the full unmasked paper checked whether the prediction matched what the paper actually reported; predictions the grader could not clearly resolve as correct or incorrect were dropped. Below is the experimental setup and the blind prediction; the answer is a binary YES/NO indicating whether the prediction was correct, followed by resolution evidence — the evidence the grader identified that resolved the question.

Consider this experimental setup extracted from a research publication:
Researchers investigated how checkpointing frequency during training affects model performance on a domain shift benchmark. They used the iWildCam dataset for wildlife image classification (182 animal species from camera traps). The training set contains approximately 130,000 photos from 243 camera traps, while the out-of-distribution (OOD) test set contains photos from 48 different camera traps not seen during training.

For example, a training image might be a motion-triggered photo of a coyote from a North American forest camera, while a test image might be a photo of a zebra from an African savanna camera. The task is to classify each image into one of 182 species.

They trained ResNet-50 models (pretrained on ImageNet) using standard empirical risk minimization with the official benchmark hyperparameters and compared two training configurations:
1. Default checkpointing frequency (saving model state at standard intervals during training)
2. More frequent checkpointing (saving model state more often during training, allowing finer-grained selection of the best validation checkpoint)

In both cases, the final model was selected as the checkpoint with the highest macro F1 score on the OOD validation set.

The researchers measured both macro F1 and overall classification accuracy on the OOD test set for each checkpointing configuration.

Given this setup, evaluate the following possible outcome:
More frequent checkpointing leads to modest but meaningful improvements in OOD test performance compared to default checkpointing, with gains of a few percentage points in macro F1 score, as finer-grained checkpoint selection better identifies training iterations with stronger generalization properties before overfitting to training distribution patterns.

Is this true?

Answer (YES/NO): NO